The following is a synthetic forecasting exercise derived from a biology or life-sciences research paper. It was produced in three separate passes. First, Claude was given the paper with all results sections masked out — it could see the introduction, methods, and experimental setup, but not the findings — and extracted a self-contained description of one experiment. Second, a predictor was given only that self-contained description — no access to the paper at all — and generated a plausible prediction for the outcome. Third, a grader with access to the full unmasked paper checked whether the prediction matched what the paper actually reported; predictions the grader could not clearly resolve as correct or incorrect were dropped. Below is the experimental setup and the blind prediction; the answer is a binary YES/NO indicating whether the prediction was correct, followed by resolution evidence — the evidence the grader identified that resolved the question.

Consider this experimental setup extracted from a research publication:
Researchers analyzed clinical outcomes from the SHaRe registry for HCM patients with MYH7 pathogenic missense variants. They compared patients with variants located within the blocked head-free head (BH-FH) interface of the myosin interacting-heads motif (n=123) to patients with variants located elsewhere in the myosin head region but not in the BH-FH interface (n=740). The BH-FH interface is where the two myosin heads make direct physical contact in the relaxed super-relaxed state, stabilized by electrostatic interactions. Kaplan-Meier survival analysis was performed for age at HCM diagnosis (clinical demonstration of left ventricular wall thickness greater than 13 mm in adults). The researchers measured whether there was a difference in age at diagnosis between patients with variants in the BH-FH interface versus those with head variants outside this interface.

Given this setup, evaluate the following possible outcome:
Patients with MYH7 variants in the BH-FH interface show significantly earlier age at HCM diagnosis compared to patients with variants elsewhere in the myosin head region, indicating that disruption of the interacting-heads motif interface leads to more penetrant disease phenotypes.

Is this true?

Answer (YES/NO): YES